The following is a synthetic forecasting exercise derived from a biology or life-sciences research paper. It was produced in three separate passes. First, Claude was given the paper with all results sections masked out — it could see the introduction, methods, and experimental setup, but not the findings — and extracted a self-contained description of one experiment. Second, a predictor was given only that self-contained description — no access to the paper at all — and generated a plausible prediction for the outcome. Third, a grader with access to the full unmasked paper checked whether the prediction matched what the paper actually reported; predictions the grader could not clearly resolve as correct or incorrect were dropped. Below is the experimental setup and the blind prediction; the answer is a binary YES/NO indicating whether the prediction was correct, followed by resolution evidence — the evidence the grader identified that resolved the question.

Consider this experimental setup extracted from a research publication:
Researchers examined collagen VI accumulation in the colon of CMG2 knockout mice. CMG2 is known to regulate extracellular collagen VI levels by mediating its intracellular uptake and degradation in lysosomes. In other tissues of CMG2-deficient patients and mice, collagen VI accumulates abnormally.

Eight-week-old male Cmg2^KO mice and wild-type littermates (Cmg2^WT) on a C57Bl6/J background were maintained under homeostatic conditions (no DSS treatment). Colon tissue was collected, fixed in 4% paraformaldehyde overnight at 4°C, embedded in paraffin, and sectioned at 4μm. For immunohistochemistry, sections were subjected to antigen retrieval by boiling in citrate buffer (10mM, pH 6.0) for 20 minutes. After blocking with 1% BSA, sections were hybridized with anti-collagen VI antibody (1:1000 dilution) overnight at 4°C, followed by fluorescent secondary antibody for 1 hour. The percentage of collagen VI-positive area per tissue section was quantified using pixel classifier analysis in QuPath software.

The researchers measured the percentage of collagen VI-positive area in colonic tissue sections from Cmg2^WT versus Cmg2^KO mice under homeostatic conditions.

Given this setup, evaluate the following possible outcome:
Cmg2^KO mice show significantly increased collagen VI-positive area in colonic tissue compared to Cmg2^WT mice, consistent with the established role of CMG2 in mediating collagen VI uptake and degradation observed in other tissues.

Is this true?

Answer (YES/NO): NO